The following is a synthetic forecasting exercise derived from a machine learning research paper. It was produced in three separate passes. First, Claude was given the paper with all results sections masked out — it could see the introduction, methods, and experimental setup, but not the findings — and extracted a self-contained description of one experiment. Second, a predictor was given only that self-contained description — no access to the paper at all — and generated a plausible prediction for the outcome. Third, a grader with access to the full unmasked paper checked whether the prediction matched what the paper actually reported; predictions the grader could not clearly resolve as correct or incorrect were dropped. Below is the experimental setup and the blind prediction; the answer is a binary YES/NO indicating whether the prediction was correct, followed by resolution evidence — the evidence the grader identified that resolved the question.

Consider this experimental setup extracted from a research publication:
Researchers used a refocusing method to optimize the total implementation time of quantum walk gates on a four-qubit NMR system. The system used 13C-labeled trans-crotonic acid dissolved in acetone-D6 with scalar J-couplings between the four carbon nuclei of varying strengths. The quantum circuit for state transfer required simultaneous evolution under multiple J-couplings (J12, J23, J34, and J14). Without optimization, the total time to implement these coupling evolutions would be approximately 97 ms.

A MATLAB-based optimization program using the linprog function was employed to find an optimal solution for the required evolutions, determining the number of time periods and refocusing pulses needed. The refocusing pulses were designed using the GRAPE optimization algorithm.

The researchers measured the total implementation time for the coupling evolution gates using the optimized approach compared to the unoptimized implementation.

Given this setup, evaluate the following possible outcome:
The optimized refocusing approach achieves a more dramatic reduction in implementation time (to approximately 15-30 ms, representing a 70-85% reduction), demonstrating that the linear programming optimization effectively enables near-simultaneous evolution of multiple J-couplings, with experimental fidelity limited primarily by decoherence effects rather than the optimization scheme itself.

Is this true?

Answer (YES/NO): NO